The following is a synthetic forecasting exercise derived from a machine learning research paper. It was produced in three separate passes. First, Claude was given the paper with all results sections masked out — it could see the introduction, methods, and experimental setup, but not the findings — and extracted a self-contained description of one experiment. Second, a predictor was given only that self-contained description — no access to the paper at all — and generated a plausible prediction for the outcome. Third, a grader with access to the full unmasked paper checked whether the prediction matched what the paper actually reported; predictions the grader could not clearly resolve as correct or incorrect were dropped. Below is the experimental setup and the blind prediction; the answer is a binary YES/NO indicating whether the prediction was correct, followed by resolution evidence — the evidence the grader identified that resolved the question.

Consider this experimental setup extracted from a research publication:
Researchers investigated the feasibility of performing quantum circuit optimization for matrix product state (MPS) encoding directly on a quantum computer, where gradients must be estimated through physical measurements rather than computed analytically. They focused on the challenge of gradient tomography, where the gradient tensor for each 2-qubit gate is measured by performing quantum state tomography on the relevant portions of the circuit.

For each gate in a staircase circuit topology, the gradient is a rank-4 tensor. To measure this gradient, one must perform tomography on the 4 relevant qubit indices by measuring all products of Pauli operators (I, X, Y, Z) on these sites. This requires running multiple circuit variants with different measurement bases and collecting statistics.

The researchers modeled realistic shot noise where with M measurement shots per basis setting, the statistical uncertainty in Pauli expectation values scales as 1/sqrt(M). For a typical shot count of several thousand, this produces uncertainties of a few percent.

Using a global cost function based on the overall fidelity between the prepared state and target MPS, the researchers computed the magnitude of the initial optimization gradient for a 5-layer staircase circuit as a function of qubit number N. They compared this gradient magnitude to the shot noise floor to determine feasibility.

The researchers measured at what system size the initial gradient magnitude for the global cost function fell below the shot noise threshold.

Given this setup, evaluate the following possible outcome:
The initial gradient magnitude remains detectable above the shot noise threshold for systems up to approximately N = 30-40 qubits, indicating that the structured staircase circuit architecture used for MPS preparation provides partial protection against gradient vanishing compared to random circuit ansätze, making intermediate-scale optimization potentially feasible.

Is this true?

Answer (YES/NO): NO